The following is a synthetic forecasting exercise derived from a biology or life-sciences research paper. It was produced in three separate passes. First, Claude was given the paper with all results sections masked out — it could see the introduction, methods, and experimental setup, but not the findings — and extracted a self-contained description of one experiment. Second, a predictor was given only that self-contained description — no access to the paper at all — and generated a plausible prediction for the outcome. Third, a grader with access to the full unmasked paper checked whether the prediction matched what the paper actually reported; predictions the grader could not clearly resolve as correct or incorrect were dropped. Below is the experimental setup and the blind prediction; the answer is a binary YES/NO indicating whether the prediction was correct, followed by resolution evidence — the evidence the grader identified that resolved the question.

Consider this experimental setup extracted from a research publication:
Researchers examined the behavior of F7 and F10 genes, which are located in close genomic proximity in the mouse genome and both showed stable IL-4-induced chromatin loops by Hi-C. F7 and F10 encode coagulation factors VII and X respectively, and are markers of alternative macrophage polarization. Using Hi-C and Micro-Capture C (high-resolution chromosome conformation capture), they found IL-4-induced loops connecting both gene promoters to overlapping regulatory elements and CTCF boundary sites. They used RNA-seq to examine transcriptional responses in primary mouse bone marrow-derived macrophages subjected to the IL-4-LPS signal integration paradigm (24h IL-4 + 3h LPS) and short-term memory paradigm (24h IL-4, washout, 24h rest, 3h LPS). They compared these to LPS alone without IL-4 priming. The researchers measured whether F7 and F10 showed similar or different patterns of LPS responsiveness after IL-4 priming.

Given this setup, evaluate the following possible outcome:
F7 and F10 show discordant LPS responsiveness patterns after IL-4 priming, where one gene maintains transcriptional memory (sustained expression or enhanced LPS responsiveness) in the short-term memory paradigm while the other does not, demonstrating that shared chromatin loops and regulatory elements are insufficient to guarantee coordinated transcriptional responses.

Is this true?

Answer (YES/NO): YES